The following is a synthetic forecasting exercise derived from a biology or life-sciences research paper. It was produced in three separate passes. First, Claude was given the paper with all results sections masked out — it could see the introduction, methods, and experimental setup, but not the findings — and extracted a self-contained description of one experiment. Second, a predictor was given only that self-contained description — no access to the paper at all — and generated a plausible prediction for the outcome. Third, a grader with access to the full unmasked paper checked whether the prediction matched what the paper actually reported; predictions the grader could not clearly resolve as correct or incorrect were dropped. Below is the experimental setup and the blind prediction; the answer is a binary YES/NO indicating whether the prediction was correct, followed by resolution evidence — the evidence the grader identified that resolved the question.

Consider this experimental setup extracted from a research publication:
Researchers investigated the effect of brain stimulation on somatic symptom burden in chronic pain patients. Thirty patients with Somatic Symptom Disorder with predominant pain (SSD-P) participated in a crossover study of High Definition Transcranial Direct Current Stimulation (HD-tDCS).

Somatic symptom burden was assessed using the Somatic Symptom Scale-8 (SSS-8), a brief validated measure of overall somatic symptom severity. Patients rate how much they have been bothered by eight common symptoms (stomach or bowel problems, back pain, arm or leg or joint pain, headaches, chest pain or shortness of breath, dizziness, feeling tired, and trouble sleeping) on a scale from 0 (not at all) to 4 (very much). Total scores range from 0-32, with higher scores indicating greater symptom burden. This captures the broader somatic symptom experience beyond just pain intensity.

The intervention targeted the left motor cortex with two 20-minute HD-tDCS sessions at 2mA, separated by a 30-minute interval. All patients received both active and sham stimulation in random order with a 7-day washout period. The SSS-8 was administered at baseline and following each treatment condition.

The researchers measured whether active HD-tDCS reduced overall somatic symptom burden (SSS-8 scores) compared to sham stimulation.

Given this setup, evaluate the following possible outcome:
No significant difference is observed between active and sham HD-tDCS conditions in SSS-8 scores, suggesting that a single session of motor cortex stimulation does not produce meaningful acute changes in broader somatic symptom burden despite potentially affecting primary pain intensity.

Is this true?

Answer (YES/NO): NO